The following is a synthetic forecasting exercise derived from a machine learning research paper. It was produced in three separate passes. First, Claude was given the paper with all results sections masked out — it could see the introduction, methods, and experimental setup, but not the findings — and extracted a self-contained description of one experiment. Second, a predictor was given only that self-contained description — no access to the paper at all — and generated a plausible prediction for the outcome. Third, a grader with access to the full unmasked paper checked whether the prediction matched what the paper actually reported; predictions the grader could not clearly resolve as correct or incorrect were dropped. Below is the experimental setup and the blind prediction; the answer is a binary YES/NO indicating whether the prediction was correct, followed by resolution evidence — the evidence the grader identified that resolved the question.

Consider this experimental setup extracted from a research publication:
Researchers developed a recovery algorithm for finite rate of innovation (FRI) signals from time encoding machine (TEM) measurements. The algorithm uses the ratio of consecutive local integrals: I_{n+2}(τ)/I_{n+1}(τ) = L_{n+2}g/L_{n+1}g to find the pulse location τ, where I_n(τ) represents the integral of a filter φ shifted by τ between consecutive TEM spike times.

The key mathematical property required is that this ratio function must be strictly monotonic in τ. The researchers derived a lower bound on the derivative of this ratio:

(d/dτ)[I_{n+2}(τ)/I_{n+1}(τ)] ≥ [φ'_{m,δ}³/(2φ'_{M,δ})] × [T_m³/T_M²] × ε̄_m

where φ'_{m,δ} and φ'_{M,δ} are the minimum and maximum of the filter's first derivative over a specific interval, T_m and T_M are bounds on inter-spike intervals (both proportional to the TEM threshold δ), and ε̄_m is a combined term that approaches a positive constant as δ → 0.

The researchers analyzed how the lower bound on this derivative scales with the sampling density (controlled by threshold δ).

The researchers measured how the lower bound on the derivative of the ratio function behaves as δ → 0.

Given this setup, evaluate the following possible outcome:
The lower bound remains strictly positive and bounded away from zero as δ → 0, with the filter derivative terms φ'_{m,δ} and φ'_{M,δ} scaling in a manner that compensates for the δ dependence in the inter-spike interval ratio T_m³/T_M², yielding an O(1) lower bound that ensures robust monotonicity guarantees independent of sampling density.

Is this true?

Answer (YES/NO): NO